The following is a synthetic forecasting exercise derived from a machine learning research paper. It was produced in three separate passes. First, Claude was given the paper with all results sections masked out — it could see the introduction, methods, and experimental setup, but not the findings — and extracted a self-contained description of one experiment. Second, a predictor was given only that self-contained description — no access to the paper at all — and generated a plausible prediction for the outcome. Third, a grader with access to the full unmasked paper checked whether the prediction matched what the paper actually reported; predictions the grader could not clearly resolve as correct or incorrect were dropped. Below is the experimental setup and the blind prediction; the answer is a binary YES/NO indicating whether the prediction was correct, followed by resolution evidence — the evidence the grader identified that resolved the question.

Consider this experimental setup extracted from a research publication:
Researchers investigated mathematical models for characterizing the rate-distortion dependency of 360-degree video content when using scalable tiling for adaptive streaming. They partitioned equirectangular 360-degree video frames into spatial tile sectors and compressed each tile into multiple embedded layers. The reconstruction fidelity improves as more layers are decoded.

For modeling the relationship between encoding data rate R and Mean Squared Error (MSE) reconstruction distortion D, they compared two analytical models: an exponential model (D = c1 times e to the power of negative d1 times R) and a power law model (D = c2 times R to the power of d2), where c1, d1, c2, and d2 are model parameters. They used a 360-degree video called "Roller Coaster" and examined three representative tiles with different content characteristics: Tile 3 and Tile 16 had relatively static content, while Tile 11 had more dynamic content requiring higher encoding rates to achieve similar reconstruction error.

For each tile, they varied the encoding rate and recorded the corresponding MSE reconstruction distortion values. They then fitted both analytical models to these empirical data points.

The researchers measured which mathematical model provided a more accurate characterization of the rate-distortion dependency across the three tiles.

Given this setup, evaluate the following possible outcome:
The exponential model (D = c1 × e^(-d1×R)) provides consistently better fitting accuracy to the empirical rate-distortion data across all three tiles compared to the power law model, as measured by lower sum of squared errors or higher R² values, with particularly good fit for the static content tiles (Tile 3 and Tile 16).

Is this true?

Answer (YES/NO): NO